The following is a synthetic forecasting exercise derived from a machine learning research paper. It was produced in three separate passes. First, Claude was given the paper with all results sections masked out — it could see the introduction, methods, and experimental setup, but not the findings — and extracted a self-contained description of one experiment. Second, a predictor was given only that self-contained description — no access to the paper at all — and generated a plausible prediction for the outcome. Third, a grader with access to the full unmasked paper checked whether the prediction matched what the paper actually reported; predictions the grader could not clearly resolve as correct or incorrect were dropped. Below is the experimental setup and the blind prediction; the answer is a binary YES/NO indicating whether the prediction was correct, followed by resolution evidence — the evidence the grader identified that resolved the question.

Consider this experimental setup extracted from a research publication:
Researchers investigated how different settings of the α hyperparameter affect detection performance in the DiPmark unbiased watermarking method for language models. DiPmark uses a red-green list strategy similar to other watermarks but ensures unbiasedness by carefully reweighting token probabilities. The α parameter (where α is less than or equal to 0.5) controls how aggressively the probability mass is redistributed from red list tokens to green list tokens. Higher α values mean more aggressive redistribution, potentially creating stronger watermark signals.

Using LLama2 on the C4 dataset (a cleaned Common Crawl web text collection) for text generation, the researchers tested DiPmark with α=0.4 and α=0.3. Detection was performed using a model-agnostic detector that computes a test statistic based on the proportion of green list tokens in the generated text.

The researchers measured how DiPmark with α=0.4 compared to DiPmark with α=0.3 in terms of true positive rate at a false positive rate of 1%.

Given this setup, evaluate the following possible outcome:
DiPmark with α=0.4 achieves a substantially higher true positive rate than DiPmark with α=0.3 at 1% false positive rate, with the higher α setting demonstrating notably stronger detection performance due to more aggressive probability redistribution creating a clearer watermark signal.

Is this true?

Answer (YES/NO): YES